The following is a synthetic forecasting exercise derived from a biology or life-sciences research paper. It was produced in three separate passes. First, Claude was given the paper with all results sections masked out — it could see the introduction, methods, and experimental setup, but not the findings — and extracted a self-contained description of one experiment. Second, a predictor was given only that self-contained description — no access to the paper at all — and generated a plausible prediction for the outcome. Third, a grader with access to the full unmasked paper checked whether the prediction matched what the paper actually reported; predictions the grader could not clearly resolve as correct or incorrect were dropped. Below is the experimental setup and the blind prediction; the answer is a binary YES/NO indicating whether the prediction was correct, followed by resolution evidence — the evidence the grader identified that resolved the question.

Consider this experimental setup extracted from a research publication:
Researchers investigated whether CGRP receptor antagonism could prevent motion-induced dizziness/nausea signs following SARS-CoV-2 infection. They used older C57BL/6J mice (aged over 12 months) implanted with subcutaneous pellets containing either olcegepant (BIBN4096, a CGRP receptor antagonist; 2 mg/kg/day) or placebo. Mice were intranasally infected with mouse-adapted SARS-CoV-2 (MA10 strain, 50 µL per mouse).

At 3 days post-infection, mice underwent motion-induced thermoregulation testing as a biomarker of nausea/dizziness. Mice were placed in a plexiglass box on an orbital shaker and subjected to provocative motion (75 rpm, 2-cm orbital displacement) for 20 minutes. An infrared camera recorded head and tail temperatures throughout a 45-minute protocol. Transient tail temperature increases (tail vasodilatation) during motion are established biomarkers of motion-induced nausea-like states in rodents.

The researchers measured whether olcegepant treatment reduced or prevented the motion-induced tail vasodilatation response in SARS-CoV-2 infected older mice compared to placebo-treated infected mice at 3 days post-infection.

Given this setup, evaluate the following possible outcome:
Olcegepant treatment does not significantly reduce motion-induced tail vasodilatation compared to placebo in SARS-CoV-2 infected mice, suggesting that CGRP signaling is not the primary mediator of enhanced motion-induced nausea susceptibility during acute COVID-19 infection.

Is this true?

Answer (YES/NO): YES